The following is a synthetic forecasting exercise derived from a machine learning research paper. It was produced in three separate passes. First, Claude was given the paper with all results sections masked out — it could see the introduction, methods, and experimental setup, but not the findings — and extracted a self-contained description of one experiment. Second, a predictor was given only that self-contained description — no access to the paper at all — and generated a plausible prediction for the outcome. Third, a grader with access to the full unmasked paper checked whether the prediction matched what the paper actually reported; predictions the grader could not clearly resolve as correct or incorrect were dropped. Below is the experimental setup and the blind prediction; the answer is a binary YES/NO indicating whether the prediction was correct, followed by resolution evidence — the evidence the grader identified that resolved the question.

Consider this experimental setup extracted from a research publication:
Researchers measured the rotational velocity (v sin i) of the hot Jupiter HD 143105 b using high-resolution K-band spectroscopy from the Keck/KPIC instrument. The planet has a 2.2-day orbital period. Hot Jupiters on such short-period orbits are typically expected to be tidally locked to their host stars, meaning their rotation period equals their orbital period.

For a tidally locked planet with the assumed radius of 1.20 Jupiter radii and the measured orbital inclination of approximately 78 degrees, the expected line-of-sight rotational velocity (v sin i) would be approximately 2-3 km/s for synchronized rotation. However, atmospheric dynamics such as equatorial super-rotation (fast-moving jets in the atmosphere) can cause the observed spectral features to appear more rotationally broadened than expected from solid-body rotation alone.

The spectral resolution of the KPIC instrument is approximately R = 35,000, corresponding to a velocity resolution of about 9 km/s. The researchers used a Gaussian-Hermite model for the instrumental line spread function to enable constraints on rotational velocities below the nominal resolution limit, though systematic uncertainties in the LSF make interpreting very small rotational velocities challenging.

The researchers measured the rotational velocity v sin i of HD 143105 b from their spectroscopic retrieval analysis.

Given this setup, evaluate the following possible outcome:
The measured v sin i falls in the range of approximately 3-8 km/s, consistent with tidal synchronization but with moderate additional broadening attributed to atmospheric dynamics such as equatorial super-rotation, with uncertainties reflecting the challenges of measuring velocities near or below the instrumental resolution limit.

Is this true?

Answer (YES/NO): YES